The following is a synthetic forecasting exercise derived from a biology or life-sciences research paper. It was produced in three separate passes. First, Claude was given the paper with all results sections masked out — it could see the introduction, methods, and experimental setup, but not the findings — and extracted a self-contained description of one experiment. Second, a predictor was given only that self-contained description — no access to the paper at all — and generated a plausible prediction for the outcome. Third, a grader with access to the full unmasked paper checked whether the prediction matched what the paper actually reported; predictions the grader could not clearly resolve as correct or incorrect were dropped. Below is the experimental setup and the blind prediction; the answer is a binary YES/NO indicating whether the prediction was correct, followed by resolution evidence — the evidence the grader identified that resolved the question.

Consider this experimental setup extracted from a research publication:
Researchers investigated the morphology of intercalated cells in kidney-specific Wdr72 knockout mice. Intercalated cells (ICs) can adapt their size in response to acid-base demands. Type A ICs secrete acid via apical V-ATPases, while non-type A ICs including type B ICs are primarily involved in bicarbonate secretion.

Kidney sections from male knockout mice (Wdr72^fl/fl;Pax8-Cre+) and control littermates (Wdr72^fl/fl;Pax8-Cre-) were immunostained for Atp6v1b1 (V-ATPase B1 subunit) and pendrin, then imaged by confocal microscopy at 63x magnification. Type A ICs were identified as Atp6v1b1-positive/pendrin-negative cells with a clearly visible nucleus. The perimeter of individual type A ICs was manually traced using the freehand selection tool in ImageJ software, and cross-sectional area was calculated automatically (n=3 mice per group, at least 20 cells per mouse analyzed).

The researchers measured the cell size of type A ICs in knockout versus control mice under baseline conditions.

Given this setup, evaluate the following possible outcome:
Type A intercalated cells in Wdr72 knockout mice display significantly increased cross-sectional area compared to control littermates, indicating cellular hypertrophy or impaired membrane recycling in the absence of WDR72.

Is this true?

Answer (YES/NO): NO